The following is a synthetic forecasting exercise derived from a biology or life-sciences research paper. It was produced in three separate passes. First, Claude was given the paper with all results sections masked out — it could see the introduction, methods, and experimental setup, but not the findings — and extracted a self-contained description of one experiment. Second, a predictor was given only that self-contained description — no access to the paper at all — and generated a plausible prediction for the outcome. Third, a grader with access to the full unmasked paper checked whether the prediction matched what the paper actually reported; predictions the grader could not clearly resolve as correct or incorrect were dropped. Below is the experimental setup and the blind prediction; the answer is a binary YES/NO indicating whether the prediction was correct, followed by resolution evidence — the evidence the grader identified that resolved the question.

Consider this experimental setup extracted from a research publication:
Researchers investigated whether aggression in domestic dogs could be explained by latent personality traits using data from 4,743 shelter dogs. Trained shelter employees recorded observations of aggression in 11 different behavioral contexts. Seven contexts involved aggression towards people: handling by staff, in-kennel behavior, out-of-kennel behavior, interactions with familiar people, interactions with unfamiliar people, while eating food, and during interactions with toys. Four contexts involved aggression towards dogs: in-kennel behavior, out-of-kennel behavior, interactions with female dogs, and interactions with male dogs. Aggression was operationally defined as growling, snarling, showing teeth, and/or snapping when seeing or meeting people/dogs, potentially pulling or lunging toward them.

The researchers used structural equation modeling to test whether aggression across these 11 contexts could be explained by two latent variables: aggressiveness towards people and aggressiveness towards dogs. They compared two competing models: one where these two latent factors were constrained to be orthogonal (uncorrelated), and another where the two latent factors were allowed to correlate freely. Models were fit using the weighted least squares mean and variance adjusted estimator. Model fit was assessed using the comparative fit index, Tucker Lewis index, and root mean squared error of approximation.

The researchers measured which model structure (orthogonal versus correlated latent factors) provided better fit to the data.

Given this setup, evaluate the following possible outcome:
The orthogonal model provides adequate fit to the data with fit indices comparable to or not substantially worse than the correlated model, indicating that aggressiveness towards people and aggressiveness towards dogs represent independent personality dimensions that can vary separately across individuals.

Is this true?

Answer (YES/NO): NO